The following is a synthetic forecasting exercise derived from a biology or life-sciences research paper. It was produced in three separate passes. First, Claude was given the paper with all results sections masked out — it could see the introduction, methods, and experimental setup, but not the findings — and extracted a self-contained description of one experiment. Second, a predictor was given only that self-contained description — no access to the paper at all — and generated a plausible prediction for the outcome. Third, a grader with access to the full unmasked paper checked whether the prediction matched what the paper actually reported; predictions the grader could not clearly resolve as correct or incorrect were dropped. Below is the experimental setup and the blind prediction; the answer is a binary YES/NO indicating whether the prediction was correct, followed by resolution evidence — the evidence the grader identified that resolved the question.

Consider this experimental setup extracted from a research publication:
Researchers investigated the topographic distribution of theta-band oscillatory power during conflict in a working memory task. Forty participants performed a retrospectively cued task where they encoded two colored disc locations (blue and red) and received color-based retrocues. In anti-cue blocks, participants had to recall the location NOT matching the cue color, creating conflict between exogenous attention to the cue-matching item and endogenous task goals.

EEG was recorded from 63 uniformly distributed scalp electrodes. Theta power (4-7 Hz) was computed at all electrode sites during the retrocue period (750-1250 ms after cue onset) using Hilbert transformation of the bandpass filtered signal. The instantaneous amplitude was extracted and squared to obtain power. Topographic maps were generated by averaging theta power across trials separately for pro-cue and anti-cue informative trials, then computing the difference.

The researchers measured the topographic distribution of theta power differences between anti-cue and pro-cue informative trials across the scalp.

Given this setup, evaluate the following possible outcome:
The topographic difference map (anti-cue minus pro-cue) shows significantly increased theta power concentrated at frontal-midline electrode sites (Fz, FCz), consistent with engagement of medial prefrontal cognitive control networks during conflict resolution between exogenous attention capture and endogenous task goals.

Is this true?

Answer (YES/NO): YES